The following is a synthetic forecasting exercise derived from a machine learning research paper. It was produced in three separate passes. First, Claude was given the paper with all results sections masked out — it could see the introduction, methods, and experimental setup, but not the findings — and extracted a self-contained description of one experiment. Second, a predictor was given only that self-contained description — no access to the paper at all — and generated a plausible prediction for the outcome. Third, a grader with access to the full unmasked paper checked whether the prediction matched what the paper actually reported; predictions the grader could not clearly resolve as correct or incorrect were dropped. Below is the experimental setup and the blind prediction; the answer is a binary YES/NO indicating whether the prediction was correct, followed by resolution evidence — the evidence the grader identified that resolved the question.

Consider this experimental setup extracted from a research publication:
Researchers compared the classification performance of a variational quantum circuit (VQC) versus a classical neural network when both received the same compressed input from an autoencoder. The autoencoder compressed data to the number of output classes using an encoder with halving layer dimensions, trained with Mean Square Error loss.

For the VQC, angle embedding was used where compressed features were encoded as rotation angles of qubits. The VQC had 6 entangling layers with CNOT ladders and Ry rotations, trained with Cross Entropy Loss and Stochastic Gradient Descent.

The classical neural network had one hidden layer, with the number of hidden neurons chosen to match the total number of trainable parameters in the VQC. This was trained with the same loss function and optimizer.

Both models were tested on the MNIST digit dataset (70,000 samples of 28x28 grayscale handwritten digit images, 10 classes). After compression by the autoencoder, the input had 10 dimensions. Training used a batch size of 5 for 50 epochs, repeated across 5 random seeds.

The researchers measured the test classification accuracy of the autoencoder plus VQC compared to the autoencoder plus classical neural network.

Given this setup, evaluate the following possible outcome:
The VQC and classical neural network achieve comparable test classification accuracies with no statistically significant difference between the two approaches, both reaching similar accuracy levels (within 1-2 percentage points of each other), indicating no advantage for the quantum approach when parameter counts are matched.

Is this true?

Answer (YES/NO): NO